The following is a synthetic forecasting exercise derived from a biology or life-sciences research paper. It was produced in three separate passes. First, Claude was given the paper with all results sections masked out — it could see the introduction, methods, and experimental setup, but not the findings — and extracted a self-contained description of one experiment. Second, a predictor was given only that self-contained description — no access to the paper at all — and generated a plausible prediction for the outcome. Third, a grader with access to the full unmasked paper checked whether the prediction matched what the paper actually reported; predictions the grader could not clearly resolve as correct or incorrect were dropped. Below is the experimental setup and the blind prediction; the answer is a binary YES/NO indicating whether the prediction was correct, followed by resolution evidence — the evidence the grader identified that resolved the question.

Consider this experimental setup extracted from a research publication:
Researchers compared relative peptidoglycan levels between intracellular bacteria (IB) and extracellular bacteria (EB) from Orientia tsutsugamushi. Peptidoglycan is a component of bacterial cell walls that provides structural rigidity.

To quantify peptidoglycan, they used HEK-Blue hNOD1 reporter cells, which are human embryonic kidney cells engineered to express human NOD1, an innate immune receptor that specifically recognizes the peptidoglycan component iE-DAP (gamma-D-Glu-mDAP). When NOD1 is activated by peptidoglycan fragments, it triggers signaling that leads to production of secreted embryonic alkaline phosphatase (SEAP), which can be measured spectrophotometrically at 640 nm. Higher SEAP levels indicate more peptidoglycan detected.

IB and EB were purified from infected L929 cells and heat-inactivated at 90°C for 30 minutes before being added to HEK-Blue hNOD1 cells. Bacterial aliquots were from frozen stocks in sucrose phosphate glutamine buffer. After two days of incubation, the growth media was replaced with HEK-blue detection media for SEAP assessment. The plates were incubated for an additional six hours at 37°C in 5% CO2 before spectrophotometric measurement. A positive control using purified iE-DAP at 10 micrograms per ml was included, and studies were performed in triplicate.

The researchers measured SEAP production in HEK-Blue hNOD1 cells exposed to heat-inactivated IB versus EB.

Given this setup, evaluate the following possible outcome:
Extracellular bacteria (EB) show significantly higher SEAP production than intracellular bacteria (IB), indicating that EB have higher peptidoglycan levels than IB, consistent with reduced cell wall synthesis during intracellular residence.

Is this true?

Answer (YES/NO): NO